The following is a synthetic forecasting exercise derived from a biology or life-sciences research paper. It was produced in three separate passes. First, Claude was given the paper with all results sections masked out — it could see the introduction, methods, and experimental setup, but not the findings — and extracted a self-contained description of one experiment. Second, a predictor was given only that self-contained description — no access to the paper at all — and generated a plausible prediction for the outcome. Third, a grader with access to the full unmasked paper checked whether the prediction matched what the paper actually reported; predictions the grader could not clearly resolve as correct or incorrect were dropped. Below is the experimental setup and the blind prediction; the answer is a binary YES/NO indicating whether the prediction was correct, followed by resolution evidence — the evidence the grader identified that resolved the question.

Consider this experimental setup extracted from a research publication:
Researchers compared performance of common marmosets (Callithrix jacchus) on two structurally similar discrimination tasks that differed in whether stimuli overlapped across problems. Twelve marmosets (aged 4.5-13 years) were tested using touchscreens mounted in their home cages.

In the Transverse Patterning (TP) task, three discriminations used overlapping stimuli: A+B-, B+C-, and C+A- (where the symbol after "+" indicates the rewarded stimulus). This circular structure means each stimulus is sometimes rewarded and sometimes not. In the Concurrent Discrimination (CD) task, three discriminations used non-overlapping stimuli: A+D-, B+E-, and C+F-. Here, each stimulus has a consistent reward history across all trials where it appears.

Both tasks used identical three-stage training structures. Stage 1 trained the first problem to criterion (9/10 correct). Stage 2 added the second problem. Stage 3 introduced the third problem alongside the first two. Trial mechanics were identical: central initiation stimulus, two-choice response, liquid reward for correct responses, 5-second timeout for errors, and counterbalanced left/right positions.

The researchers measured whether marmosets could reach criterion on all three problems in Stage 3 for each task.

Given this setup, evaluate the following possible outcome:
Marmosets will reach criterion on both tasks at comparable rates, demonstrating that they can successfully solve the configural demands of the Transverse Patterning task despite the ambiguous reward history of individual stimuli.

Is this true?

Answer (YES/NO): NO